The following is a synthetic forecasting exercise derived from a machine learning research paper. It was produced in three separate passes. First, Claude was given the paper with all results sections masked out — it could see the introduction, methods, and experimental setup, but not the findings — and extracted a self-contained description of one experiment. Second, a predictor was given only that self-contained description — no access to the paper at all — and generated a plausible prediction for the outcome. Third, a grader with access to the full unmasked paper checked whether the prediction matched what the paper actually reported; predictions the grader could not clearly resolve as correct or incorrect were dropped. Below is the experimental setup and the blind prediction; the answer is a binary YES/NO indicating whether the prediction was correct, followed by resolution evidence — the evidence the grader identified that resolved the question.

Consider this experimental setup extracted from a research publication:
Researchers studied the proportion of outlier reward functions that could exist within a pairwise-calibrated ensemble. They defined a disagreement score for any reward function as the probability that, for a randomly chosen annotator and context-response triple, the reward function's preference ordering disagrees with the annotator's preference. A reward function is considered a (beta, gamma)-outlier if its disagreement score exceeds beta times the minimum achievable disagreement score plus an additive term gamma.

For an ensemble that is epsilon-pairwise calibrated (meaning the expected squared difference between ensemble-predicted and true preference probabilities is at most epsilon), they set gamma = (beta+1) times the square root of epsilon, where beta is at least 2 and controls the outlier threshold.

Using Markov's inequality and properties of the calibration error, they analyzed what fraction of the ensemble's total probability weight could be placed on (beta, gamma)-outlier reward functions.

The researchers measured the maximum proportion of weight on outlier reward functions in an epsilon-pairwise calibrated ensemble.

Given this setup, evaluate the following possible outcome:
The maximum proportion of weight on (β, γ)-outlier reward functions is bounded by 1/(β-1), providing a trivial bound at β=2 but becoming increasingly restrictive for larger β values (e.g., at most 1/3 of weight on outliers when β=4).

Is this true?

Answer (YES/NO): YES